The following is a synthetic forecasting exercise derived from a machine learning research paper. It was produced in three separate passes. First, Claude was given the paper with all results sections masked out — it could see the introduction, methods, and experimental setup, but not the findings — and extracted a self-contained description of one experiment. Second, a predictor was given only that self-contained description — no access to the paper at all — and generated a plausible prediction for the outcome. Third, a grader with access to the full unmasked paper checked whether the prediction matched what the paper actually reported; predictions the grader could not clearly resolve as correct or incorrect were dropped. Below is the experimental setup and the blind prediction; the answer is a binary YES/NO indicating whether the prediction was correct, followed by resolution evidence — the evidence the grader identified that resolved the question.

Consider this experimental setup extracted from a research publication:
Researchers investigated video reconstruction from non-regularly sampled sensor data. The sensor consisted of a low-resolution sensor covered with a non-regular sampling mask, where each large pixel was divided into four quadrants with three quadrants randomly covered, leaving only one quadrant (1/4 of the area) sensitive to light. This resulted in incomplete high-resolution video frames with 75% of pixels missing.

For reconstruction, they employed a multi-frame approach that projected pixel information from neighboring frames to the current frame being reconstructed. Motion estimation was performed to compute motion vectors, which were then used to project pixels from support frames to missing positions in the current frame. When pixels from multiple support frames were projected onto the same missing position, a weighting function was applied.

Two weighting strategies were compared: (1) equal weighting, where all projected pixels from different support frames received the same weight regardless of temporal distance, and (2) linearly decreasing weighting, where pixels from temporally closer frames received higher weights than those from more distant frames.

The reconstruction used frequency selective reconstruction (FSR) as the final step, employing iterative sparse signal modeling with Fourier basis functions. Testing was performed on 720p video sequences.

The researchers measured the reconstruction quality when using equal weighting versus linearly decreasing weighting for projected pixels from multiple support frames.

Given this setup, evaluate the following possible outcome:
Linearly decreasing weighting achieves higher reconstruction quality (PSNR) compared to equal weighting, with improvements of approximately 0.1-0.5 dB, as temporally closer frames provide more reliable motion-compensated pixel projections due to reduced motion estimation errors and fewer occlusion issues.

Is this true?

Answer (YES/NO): NO